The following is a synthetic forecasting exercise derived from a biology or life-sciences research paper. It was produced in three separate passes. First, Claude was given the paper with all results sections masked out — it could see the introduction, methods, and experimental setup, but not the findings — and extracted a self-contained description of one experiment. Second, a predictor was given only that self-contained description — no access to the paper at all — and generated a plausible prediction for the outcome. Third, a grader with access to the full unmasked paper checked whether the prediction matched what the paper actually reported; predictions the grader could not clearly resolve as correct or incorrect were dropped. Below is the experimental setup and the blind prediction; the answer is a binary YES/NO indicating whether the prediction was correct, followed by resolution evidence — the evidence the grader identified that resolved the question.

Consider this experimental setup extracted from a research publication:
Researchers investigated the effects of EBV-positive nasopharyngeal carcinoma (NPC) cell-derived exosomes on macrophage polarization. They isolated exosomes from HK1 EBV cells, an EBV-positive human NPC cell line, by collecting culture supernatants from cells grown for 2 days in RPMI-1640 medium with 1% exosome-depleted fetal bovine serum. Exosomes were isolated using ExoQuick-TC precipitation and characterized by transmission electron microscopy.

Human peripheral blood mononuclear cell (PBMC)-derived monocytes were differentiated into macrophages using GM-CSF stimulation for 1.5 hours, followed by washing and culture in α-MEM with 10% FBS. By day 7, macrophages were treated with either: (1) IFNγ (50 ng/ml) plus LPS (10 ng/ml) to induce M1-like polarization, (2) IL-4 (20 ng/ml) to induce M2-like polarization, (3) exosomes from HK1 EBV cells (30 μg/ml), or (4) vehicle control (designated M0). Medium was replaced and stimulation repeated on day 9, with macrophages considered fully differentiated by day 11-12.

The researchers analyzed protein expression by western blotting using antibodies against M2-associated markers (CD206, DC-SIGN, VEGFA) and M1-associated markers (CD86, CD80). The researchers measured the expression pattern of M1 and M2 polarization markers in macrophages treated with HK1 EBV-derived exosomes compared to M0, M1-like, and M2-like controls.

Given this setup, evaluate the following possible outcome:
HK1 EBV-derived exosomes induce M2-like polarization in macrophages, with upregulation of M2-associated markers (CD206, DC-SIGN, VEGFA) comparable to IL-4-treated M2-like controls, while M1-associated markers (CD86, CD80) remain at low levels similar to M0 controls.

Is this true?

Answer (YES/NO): NO